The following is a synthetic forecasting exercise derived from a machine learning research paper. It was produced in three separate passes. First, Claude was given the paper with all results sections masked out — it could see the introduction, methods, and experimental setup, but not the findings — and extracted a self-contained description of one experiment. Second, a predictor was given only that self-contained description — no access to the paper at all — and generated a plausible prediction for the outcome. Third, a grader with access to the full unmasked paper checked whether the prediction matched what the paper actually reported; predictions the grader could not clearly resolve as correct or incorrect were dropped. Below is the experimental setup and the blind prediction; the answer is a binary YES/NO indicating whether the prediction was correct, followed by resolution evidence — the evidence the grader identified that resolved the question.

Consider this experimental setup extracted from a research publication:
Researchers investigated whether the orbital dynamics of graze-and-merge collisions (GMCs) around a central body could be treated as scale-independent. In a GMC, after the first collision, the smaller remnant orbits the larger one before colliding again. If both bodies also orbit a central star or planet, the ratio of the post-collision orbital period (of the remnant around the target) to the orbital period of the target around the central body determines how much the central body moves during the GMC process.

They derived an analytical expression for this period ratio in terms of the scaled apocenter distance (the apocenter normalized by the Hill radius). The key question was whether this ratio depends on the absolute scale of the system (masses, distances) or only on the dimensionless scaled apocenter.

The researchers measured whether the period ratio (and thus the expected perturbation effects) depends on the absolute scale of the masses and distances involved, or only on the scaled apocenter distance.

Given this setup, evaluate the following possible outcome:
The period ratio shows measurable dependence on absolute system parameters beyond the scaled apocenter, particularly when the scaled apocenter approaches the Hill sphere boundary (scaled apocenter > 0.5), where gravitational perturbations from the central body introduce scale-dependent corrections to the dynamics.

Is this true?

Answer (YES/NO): NO